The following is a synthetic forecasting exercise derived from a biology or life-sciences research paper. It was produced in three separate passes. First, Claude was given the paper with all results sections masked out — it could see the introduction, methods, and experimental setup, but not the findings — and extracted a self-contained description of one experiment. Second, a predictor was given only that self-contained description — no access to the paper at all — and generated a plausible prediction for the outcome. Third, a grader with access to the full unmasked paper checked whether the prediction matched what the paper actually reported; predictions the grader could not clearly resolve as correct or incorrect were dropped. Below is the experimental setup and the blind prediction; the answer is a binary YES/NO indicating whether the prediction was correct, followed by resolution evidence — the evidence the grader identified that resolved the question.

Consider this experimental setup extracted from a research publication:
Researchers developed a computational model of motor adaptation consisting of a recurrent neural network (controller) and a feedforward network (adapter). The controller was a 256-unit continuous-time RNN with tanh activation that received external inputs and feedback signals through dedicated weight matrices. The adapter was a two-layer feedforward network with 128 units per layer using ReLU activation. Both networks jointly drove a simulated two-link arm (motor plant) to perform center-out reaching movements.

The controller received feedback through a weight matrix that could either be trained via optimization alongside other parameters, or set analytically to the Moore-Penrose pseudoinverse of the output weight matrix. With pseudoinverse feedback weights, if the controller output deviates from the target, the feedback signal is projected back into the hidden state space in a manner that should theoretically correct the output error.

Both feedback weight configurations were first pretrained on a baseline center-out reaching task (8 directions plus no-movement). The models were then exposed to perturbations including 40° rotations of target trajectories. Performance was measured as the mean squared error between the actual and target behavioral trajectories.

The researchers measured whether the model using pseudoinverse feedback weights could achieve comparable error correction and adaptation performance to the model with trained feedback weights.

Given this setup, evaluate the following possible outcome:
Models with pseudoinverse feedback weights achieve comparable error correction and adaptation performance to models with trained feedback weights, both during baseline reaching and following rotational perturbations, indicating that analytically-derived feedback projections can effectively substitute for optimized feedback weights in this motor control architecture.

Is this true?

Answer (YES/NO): NO